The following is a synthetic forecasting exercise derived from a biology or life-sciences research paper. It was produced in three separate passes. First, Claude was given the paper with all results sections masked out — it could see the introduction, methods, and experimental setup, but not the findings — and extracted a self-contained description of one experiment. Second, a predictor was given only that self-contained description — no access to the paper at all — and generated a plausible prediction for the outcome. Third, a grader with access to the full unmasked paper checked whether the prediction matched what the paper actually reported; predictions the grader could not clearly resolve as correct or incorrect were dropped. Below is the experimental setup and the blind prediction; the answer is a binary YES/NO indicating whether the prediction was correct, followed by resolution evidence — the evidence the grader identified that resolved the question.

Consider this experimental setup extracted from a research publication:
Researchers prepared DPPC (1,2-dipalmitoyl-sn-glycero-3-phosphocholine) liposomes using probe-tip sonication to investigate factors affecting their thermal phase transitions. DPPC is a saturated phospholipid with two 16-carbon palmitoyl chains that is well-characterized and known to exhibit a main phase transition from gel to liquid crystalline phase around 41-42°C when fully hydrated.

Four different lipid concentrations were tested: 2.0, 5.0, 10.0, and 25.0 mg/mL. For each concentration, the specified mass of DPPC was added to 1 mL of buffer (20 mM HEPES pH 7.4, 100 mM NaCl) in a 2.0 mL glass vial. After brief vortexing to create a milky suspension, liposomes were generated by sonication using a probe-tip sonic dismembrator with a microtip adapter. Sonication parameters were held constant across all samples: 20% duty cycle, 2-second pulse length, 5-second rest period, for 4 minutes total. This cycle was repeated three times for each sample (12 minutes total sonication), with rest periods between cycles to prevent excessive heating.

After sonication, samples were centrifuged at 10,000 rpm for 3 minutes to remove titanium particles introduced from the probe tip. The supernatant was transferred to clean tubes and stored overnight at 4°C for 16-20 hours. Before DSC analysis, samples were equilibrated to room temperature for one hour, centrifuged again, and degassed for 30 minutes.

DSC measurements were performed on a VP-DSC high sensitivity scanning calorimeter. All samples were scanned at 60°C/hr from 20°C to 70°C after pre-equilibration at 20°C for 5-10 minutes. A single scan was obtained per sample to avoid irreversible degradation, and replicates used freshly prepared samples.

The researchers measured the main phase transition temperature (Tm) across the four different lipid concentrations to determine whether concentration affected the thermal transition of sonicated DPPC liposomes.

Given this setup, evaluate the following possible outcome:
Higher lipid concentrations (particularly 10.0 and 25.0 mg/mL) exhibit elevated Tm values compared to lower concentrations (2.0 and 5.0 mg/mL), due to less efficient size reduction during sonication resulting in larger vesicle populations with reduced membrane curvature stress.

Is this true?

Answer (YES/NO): NO